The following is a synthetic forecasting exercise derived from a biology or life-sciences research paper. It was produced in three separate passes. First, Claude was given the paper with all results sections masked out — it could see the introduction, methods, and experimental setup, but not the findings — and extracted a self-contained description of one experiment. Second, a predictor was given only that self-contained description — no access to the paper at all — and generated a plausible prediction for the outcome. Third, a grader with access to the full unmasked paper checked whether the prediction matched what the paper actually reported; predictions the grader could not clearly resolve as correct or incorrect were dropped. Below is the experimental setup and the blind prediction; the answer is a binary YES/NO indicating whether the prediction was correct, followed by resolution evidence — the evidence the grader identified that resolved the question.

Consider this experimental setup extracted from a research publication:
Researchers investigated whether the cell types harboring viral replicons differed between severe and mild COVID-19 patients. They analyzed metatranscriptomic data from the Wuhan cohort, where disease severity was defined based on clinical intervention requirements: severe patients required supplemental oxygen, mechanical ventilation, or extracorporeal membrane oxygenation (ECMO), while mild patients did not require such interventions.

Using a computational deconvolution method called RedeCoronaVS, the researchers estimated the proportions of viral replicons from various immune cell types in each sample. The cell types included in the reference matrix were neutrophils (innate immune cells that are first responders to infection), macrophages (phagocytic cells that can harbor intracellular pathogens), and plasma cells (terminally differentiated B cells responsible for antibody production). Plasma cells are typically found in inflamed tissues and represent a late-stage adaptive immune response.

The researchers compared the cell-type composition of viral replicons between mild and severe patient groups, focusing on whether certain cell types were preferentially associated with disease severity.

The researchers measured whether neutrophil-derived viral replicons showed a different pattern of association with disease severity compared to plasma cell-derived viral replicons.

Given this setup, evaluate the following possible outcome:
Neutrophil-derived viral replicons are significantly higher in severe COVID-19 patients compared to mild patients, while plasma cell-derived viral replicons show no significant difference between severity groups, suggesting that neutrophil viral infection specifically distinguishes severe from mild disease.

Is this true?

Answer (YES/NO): NO